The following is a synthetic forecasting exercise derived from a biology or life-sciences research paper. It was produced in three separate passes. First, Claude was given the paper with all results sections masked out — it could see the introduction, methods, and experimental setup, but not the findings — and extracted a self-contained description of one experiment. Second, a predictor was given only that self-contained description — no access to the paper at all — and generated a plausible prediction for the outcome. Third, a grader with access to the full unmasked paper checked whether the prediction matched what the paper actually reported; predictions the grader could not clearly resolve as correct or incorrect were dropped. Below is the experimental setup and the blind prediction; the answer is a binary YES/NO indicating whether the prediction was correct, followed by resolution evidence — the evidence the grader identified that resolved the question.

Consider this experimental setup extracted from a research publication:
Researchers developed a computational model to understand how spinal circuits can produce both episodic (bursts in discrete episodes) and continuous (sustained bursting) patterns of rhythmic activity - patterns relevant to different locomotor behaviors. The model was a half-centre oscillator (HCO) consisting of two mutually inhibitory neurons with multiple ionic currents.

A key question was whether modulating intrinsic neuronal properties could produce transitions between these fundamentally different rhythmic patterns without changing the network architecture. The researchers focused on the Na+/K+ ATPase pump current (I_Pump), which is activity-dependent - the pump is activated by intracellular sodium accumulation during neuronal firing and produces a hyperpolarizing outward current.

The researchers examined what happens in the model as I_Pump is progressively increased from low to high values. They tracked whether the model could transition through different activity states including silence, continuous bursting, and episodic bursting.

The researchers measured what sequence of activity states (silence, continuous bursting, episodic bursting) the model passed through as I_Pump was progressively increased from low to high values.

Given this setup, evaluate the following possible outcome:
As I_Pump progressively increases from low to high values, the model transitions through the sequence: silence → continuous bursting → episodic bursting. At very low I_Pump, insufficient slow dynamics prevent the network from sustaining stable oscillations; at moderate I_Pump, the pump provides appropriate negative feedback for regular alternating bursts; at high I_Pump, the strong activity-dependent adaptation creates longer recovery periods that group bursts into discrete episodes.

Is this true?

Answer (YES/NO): NO